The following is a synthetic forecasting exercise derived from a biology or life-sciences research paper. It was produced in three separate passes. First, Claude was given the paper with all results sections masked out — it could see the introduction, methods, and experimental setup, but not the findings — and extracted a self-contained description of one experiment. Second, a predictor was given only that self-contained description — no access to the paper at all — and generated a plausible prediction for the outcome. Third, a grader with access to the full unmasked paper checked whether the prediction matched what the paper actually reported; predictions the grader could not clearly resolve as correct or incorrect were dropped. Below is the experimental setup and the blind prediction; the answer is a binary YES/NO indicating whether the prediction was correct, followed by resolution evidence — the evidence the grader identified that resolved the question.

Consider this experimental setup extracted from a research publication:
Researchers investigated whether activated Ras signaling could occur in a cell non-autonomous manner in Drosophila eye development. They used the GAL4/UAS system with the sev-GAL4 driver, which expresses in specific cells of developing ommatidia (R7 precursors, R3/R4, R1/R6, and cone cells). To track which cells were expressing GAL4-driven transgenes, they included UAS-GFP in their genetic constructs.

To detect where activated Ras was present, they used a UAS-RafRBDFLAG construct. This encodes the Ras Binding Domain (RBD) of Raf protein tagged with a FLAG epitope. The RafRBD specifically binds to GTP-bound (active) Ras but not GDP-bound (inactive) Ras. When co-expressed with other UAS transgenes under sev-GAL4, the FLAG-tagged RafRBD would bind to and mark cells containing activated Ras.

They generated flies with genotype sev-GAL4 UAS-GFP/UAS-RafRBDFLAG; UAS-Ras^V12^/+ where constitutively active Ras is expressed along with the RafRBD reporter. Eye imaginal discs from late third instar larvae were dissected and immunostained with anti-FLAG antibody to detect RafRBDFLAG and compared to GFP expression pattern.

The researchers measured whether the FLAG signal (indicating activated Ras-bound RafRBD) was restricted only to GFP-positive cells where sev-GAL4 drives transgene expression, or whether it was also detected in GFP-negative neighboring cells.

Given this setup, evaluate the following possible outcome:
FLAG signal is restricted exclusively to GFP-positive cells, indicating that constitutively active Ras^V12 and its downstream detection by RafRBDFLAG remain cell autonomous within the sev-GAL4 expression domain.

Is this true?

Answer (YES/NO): NO